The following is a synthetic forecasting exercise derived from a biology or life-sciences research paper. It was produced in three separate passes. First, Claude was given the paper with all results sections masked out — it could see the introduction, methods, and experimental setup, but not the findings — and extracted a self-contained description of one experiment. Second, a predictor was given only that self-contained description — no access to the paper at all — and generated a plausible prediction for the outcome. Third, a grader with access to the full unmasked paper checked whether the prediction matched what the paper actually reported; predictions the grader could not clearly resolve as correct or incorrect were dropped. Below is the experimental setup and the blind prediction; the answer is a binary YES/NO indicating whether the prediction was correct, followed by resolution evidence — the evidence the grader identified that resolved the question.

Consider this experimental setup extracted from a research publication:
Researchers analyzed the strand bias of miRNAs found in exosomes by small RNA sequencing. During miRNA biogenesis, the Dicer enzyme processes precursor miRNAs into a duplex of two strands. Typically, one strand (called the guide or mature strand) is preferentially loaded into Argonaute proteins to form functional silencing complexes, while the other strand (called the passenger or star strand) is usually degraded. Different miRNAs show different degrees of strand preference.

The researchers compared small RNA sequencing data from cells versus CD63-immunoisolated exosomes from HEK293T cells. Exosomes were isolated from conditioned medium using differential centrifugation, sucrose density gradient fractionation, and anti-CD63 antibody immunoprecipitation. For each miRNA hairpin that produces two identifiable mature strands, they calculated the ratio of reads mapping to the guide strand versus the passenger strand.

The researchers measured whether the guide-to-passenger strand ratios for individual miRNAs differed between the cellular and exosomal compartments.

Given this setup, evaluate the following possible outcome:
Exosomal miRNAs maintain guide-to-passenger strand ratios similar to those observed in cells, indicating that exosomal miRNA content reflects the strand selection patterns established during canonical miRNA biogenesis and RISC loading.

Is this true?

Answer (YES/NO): YES